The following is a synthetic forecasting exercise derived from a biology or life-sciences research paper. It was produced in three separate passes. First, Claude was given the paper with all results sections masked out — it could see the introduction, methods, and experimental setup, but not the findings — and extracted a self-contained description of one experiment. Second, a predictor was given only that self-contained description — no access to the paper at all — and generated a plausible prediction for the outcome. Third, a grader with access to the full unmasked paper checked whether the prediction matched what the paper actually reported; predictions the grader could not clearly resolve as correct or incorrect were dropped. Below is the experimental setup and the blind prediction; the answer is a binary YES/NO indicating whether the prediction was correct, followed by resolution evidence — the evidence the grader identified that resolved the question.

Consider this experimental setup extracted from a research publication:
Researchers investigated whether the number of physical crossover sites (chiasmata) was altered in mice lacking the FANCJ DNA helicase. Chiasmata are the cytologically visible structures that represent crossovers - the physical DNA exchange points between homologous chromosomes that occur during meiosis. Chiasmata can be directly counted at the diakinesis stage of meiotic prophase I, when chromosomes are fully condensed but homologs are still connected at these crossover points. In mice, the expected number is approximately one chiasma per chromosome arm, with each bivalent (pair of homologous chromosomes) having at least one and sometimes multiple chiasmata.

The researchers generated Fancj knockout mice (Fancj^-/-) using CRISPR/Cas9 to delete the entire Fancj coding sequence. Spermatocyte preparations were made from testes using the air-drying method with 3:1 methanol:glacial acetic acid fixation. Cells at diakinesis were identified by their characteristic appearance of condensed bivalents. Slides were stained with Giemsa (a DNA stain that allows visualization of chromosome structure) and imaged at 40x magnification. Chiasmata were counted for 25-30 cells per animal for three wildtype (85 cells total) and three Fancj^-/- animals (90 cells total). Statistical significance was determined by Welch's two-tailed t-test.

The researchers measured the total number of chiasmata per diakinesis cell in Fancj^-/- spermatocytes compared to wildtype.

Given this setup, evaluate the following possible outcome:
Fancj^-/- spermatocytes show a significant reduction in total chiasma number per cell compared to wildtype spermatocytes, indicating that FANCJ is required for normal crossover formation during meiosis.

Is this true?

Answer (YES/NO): NO